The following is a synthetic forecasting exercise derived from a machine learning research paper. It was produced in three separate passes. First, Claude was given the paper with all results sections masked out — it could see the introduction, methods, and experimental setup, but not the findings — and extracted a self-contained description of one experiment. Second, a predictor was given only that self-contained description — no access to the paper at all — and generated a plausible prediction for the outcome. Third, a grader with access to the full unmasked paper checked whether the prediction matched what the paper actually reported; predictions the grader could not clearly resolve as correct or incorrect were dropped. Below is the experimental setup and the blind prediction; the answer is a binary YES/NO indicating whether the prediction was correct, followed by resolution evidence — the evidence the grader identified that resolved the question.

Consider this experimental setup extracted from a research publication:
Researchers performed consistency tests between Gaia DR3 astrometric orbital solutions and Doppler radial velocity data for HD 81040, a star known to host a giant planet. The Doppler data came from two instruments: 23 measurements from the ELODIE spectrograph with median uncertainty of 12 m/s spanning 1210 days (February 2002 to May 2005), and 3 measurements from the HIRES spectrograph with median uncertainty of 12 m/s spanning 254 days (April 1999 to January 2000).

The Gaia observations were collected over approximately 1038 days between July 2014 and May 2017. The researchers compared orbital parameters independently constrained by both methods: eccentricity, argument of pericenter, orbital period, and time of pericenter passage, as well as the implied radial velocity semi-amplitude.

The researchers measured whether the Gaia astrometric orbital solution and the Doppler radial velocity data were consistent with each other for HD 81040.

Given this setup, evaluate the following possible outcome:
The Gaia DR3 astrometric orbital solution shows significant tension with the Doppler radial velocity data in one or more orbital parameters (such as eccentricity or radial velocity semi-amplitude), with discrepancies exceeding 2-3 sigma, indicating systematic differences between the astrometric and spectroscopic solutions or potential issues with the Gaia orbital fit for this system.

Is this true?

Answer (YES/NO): NO